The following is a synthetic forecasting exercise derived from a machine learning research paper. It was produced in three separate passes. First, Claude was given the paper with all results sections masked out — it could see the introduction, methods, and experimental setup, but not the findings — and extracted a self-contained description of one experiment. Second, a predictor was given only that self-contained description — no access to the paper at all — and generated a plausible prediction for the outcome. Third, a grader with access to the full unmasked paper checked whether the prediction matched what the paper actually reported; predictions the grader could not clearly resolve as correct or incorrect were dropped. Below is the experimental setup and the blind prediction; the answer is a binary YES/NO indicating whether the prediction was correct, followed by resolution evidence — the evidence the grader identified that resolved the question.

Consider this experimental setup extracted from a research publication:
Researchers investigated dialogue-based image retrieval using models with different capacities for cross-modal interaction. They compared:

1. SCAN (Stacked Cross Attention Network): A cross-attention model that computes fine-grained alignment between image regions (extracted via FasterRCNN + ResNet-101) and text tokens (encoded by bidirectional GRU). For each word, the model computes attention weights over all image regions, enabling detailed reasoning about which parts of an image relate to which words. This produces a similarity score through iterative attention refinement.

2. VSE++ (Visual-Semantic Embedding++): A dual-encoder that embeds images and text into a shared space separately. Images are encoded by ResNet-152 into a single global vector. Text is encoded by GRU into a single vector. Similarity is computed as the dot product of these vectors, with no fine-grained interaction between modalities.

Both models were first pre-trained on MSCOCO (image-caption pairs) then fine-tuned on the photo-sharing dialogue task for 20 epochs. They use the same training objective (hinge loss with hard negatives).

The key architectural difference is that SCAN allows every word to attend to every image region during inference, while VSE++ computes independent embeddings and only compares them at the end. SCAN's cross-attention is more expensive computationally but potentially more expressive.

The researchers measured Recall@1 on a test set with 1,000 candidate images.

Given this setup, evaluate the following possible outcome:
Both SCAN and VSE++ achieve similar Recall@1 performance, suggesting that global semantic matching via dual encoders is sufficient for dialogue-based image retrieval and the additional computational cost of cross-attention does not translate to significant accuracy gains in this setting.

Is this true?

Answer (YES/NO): YES